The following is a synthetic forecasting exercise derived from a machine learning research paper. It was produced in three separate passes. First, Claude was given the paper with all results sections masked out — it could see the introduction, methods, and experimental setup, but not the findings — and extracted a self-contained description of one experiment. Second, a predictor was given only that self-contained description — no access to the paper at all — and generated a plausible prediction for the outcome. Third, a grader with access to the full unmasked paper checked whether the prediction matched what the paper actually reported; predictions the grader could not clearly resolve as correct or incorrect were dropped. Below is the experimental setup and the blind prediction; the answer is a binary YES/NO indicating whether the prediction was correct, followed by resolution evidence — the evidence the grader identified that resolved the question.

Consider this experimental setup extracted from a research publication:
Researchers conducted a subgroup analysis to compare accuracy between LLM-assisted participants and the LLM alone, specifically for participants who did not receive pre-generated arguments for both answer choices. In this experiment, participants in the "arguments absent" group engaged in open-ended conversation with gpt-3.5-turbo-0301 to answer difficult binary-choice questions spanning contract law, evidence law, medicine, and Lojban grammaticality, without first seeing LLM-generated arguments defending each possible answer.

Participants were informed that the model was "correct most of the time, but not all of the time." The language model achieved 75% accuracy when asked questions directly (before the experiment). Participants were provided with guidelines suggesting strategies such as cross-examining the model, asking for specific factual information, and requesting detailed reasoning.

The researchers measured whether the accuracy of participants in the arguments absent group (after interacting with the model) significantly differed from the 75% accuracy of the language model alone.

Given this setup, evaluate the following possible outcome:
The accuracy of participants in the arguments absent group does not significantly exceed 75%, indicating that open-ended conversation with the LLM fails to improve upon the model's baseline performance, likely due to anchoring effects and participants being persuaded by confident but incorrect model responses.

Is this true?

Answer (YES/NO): YES